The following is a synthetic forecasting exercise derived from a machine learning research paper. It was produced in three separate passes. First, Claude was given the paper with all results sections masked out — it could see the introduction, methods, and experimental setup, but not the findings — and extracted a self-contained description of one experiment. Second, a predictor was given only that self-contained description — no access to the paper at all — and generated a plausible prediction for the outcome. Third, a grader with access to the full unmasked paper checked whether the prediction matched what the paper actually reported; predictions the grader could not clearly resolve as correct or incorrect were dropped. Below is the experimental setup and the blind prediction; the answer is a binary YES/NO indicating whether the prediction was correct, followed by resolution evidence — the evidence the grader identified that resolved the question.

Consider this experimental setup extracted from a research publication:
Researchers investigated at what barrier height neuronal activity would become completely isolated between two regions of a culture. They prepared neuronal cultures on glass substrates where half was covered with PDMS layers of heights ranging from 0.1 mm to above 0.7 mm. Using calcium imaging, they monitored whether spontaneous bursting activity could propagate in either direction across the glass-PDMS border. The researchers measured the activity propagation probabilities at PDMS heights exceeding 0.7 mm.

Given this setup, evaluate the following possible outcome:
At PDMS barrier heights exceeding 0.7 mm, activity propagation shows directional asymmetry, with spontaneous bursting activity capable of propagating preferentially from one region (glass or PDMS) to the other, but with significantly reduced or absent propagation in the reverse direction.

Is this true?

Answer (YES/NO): NO